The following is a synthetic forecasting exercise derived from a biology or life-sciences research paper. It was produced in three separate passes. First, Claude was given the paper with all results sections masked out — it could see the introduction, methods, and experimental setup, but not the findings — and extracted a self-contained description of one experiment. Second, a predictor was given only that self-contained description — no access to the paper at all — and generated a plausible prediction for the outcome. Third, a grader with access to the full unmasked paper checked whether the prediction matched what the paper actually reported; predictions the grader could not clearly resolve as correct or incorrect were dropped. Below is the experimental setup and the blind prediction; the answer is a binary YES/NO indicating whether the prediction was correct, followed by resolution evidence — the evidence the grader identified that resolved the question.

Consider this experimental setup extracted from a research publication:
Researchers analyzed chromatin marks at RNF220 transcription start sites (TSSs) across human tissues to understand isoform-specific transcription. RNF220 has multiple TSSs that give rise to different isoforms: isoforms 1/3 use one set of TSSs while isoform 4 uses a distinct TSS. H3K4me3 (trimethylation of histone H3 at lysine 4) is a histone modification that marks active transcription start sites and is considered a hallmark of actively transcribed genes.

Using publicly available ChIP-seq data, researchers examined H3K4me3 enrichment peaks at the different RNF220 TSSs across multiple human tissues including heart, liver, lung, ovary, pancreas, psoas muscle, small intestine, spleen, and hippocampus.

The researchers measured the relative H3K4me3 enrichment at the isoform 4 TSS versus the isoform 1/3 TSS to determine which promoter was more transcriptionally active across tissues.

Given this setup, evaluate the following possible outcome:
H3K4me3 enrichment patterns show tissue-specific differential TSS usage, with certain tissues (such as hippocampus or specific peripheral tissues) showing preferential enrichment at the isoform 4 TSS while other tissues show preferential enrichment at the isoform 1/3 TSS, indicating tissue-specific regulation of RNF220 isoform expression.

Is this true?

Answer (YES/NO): NO